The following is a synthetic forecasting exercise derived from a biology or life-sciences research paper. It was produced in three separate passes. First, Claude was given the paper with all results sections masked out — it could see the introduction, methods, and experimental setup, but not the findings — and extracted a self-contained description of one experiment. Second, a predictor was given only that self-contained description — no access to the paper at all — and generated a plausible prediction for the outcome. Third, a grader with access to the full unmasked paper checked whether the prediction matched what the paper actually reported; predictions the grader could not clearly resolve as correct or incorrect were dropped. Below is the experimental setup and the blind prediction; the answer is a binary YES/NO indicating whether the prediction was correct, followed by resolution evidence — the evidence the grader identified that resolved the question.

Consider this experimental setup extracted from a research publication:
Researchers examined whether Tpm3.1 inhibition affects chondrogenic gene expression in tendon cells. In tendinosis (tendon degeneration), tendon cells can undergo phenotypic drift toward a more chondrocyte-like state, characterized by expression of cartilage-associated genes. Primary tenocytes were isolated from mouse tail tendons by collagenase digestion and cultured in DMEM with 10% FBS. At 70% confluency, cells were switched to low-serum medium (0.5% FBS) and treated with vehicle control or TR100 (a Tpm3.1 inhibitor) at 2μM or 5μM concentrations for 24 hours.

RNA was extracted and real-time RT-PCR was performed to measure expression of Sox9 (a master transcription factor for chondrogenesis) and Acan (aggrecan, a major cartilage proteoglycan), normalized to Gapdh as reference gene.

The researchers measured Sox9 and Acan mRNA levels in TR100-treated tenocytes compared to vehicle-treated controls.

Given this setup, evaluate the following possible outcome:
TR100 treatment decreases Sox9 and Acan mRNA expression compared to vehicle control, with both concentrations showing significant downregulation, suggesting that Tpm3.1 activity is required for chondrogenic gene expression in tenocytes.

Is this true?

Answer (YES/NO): NO